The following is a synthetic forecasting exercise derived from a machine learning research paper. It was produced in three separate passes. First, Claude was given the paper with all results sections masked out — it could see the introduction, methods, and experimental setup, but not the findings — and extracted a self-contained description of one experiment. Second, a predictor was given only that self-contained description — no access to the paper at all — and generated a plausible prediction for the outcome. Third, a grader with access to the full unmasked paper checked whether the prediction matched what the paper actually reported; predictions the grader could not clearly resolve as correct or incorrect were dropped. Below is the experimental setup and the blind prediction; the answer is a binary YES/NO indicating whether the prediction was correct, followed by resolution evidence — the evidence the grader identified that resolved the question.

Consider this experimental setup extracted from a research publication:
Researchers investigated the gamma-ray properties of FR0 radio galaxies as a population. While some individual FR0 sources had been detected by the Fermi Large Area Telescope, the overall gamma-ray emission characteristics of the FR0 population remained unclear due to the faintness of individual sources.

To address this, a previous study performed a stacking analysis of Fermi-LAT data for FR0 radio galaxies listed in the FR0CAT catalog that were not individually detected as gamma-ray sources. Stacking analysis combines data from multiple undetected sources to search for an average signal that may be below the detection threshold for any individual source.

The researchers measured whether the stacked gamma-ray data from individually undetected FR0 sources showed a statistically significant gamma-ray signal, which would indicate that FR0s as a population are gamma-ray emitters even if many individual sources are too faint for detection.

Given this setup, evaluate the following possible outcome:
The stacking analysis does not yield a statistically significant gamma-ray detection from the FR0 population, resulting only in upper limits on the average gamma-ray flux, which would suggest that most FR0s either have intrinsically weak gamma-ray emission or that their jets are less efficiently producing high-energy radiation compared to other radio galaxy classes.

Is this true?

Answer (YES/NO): NO